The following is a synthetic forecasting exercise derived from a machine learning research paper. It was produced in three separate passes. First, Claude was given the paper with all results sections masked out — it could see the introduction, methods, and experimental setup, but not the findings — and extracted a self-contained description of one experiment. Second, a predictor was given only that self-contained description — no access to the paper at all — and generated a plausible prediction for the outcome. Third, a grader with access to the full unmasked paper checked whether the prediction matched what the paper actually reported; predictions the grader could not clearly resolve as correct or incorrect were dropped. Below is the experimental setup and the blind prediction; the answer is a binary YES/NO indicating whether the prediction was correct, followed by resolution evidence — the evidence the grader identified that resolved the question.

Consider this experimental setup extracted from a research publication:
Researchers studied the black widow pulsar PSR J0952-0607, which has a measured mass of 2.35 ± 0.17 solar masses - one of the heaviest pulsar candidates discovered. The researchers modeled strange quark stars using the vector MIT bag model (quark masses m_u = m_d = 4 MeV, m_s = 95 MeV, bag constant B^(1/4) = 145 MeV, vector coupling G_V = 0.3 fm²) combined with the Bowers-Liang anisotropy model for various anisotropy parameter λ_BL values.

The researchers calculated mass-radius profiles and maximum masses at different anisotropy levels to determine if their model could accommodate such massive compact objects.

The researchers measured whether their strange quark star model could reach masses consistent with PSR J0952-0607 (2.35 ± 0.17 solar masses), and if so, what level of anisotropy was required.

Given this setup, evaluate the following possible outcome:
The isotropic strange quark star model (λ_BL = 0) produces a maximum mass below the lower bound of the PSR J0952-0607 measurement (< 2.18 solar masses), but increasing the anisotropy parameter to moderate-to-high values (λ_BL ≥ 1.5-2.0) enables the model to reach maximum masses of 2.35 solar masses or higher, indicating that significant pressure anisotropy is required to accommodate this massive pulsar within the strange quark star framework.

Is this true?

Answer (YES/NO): NO